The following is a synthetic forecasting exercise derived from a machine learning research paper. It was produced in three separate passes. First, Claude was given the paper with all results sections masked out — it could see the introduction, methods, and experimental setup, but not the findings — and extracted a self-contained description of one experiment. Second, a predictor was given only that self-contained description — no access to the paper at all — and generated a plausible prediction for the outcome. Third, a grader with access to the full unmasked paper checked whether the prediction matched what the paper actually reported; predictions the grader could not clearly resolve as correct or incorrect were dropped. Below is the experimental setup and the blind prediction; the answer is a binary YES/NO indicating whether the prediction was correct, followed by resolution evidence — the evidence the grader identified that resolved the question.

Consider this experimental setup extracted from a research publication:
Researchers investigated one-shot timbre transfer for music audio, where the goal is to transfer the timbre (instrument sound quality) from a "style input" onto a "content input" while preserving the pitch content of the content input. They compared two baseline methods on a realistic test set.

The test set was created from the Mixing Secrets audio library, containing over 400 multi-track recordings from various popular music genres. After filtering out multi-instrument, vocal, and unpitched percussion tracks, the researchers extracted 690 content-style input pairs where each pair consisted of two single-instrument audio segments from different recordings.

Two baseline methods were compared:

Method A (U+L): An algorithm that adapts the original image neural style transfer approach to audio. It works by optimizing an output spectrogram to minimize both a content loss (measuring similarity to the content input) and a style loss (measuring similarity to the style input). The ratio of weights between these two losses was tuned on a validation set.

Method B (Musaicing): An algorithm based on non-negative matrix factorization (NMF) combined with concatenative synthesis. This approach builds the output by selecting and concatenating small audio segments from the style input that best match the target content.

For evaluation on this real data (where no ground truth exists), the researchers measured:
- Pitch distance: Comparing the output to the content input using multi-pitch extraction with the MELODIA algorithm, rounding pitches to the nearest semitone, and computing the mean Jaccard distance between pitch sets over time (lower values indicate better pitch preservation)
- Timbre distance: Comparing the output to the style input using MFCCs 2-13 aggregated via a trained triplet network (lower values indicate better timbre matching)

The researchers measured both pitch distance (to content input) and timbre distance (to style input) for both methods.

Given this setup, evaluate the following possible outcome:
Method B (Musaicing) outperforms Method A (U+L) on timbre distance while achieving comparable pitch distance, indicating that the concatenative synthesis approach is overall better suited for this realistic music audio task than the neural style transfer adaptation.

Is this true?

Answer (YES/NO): NO